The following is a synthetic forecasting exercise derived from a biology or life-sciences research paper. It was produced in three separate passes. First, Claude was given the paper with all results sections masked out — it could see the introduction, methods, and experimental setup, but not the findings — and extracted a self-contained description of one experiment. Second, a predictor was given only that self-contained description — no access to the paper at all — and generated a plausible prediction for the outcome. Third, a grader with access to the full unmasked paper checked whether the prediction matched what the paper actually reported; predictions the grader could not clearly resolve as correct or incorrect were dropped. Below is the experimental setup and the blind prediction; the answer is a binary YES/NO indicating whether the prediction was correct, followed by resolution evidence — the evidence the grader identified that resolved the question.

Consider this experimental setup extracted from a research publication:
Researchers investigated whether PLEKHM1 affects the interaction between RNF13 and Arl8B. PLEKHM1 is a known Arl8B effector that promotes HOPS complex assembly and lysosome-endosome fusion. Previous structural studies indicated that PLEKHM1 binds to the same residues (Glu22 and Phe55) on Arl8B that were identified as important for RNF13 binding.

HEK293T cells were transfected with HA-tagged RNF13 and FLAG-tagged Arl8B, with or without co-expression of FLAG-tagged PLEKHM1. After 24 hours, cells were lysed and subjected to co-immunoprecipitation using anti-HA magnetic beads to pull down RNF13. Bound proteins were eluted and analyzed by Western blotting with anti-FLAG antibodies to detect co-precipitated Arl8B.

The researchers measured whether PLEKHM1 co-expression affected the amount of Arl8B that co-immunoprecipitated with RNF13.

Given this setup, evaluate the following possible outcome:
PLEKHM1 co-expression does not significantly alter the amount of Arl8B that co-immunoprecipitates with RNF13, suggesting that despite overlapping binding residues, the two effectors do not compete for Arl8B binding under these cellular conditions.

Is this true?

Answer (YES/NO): NO